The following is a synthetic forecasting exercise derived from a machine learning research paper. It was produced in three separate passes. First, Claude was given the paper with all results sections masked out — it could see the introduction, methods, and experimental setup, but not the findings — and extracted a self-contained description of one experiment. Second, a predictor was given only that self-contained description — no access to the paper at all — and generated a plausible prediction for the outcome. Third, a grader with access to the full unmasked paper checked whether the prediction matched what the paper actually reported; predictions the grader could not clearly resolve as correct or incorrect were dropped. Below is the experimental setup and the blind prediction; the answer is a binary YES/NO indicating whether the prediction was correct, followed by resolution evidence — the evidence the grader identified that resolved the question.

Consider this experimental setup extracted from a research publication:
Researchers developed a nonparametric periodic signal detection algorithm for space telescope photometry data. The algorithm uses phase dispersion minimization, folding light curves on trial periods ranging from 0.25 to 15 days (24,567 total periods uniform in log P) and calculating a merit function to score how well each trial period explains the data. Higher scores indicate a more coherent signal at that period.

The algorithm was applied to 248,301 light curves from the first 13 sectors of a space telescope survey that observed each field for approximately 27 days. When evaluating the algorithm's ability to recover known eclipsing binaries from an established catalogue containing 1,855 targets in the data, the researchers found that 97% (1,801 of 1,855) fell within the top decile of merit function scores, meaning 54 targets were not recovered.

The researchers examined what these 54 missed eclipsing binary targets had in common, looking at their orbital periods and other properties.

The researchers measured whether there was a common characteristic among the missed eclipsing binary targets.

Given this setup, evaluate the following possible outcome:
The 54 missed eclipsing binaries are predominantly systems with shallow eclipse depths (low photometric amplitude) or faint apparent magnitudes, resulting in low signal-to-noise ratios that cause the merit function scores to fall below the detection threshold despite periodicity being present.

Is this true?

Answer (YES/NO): NO